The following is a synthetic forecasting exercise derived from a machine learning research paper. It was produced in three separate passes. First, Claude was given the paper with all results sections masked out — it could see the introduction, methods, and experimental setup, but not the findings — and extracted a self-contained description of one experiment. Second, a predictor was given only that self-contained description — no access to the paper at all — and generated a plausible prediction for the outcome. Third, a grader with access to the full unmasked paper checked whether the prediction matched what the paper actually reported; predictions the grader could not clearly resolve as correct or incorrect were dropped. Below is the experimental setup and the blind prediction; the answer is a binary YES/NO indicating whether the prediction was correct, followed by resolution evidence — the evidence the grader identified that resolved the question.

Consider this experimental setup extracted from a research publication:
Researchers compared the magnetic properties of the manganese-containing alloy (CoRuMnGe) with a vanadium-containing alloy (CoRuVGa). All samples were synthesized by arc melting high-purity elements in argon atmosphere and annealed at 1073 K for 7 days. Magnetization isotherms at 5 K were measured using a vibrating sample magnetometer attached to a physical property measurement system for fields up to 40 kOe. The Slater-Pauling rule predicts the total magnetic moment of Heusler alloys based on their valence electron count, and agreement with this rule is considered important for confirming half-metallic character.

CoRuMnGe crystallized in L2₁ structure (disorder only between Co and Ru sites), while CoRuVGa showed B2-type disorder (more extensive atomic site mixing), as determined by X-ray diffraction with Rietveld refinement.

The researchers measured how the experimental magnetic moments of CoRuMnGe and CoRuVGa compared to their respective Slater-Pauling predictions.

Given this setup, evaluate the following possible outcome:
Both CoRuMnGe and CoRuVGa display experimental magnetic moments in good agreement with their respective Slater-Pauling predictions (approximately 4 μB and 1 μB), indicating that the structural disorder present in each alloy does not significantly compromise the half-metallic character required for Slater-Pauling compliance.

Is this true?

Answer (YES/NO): YES